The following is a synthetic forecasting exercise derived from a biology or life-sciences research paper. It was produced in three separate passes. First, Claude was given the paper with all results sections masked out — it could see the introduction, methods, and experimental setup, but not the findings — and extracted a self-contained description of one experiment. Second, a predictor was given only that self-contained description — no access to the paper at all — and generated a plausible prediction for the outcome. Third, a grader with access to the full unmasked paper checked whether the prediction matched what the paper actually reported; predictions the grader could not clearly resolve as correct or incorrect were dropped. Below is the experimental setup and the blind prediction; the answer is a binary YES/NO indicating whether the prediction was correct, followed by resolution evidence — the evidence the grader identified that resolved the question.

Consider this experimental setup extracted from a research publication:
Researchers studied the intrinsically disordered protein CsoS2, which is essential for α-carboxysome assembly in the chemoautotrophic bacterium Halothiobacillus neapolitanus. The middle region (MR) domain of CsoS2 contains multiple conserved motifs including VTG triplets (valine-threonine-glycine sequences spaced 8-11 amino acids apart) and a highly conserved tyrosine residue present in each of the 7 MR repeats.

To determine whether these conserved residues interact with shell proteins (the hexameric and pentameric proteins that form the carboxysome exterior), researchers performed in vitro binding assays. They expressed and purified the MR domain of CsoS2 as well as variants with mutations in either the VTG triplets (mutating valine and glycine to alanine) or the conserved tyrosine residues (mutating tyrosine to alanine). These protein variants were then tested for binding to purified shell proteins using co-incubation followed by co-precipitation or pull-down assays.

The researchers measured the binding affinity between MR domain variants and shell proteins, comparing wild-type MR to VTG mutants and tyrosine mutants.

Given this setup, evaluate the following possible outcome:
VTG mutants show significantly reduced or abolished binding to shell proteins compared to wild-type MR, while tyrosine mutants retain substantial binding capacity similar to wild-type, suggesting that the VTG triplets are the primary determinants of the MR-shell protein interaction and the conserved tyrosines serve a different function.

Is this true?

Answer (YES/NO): NO